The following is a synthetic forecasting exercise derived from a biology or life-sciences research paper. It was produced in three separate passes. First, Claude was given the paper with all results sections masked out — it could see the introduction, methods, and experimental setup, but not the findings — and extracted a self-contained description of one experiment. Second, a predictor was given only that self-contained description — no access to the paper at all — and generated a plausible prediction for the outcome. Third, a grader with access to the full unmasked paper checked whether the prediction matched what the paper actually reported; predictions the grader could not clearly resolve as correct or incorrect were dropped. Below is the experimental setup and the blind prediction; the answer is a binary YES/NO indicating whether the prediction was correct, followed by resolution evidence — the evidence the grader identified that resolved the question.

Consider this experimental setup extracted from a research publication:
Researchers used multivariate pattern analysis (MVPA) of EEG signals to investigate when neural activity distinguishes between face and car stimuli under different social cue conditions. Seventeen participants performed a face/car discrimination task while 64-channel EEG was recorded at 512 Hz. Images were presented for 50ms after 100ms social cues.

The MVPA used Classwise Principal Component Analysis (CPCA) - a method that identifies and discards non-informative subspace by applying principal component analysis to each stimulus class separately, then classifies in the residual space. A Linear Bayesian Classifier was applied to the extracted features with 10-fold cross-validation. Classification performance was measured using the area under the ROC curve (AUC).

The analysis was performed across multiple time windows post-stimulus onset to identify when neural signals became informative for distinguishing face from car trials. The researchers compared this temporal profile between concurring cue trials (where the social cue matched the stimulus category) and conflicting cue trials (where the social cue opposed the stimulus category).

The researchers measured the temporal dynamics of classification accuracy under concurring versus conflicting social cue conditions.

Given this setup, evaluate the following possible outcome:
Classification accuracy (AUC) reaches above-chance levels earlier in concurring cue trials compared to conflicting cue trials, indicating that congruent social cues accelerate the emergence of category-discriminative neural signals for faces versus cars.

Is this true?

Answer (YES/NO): NO